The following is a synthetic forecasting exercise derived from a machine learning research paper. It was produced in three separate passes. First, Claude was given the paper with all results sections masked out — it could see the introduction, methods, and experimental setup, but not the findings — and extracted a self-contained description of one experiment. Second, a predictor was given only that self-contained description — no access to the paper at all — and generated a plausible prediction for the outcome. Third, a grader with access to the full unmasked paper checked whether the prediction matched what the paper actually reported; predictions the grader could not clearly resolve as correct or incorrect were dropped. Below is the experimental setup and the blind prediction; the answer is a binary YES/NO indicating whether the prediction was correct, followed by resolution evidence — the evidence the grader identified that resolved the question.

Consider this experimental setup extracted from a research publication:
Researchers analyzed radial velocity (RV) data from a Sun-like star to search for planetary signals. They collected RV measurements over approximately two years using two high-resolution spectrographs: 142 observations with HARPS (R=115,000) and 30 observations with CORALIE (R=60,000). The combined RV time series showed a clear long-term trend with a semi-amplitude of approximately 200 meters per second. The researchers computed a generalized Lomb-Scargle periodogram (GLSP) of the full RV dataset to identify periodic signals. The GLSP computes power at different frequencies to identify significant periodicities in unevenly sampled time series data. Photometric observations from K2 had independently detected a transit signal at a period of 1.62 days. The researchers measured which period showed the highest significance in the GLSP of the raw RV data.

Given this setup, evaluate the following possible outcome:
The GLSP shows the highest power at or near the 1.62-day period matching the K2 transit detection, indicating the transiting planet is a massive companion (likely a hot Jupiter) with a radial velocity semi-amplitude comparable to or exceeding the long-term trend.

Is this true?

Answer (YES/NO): NO